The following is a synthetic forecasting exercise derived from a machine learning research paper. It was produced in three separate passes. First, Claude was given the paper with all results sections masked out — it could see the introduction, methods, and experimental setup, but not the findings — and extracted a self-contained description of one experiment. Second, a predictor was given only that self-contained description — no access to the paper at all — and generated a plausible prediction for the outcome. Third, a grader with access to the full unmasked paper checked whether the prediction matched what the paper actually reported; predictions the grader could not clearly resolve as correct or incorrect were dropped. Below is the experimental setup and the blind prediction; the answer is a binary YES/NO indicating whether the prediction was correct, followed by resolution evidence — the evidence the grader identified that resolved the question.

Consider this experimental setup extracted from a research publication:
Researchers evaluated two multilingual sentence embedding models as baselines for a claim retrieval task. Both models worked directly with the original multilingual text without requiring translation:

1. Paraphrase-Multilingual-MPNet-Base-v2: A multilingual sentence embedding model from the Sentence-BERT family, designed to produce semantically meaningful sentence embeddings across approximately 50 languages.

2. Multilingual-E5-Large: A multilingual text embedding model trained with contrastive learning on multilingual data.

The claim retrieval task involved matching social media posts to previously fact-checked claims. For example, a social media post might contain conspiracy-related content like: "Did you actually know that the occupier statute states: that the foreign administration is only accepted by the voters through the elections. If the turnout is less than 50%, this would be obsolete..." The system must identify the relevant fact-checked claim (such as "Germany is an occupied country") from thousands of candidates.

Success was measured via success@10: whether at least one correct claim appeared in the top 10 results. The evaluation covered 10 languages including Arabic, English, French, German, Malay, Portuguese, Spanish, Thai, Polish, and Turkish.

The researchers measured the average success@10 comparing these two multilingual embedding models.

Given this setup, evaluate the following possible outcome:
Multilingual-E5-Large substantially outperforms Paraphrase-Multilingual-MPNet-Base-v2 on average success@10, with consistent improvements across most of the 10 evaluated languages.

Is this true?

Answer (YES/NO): YES